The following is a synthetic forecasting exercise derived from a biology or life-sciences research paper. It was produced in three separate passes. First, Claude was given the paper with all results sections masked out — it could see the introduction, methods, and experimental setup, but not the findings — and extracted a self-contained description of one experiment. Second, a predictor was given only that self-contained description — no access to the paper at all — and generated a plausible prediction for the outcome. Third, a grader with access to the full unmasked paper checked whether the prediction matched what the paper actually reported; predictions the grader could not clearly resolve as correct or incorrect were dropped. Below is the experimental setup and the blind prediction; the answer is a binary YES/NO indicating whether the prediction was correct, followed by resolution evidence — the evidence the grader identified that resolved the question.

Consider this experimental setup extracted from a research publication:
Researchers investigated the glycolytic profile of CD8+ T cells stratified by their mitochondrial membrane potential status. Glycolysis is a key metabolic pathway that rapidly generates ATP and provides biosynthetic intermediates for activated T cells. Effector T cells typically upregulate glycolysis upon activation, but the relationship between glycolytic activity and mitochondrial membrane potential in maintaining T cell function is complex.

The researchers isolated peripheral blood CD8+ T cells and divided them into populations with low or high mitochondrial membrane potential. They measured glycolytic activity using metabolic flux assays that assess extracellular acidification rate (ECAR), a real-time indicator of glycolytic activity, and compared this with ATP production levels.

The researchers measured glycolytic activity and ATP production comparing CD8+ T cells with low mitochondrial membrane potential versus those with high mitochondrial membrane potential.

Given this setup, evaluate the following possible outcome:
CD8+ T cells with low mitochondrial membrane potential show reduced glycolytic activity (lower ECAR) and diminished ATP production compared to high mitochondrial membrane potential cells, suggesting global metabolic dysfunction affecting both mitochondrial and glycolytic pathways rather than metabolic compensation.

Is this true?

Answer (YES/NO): NO